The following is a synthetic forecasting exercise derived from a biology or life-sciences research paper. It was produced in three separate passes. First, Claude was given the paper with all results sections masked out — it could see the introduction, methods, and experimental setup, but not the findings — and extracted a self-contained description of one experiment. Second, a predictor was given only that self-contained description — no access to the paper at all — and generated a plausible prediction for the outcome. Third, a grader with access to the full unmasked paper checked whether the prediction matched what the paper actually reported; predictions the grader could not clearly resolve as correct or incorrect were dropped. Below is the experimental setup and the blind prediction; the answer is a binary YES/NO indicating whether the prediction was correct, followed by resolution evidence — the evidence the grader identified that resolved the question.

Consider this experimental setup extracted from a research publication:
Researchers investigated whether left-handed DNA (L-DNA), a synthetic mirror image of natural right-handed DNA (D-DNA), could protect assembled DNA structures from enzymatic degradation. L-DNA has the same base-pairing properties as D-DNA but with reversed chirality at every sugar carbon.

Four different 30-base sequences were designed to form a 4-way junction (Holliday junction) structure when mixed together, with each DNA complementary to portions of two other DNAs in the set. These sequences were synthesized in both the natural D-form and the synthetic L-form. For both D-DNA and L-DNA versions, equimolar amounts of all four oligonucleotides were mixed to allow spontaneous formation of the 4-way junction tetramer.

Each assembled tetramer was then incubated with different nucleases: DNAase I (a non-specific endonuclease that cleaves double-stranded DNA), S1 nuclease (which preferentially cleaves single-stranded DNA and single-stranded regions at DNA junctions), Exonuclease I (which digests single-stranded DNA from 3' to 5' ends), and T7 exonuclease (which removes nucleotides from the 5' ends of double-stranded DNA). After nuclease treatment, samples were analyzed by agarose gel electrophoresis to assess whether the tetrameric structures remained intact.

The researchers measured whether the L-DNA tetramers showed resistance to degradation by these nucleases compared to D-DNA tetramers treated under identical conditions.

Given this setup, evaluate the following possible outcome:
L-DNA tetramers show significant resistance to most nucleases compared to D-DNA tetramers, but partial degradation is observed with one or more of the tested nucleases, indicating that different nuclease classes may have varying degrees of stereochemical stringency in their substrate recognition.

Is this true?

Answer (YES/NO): NO